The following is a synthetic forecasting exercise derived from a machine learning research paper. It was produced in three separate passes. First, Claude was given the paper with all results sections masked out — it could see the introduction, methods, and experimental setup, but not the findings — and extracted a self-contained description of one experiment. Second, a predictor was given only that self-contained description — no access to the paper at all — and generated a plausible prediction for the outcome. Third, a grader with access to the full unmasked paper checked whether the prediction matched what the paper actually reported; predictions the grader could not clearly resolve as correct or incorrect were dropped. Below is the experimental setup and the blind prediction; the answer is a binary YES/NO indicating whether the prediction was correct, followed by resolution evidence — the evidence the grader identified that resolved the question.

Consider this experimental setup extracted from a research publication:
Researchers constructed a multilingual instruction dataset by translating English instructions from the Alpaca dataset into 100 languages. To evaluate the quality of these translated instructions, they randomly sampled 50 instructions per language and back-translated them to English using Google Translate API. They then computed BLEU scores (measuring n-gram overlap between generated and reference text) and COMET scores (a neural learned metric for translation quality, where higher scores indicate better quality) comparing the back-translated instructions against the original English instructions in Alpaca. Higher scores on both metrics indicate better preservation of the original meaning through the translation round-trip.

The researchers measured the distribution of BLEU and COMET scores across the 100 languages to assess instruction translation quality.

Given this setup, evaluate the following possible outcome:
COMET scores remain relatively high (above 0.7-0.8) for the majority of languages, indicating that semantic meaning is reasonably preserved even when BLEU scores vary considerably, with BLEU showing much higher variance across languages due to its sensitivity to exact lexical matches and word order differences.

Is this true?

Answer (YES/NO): NO